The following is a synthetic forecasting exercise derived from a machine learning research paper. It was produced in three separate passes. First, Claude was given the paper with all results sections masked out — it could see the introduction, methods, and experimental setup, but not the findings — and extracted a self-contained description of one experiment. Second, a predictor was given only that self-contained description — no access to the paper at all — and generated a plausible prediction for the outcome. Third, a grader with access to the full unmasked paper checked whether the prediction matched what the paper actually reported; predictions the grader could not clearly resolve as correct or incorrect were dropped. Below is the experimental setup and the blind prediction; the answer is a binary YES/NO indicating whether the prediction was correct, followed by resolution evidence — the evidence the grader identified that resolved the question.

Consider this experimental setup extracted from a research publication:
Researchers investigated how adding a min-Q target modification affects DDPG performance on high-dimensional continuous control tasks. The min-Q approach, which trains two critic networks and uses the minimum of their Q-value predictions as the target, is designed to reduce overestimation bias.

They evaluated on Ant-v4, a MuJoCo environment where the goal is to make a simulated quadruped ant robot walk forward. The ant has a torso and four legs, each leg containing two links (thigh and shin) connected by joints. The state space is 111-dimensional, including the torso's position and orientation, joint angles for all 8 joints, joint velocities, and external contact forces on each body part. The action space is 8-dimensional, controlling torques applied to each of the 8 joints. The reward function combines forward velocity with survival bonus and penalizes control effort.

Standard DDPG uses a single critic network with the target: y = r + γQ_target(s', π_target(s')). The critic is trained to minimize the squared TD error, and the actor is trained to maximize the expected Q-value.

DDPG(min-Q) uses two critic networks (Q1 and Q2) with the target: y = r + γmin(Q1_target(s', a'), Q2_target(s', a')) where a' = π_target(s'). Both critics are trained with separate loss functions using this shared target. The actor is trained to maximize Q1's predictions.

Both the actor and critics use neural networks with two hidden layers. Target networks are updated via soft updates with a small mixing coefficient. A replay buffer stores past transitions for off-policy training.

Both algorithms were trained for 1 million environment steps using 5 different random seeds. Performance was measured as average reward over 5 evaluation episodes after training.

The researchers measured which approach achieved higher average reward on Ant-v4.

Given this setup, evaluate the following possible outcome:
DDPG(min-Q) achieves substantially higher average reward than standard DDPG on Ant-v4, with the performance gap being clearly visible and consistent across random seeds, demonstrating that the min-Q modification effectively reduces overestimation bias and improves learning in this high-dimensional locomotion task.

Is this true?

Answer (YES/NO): YES